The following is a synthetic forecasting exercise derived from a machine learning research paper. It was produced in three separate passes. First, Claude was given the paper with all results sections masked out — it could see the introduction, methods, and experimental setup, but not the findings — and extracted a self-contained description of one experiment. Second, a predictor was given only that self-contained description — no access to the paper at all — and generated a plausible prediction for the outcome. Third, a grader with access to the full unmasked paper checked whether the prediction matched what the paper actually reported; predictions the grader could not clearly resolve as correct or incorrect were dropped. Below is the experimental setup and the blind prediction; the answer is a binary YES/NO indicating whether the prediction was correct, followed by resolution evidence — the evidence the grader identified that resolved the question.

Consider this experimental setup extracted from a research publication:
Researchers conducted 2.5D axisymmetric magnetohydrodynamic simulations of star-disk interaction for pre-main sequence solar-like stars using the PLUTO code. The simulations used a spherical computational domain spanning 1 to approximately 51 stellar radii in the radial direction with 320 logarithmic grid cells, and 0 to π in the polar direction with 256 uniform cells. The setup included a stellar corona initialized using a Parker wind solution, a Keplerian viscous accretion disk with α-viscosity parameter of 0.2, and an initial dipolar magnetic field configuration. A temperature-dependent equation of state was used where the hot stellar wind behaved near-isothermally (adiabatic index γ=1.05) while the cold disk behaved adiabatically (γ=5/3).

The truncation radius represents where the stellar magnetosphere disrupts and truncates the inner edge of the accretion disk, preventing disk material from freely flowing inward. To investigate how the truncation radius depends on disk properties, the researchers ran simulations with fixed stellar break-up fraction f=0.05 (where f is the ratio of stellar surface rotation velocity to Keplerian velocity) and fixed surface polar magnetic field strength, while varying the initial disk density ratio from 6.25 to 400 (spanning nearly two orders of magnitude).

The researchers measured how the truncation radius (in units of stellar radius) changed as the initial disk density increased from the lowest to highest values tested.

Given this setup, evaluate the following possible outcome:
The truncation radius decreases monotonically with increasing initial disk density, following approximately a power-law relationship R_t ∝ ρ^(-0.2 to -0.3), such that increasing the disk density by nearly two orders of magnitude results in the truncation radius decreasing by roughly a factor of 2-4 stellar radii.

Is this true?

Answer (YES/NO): NO